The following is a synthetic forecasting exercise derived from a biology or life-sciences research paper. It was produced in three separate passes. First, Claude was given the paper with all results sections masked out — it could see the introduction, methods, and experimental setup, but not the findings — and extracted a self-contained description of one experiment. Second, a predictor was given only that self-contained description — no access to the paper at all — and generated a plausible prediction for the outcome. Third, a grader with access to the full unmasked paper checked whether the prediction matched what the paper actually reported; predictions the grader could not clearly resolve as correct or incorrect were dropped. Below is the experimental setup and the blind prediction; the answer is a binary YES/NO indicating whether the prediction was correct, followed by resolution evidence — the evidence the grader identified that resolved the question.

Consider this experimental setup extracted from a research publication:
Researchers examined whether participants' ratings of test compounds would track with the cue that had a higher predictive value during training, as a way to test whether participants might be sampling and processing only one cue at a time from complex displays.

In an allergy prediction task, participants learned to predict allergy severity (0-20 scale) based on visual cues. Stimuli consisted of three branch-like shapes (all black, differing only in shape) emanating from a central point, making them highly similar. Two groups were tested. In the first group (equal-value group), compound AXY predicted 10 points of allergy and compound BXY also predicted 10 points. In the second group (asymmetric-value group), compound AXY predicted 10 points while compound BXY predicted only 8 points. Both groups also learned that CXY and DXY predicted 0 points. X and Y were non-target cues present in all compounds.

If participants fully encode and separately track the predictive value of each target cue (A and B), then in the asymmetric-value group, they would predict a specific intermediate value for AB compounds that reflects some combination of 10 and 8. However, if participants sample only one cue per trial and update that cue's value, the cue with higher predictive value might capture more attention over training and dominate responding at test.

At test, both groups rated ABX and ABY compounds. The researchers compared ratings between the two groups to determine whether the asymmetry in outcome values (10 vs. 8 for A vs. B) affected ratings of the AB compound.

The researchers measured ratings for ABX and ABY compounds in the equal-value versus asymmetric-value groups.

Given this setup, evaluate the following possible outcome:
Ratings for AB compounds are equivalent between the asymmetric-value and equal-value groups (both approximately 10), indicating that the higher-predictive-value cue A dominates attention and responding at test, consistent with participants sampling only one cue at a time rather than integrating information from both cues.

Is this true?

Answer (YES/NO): NO